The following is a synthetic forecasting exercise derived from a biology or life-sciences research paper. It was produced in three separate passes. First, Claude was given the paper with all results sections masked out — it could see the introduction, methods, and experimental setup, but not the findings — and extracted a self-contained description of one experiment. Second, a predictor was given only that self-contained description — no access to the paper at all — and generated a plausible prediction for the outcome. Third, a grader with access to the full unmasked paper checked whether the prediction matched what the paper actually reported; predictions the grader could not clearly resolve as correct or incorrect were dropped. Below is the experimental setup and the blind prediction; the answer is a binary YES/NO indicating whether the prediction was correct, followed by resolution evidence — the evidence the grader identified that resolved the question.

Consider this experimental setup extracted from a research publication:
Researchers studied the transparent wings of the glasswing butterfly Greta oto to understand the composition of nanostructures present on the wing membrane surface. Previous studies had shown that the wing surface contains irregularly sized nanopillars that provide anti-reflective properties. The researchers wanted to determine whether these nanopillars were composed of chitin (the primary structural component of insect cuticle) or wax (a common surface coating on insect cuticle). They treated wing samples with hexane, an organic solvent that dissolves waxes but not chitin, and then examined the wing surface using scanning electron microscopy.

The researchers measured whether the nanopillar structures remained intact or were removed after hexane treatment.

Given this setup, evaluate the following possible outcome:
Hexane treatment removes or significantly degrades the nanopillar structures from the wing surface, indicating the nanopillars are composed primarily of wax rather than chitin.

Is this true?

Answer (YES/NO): YES